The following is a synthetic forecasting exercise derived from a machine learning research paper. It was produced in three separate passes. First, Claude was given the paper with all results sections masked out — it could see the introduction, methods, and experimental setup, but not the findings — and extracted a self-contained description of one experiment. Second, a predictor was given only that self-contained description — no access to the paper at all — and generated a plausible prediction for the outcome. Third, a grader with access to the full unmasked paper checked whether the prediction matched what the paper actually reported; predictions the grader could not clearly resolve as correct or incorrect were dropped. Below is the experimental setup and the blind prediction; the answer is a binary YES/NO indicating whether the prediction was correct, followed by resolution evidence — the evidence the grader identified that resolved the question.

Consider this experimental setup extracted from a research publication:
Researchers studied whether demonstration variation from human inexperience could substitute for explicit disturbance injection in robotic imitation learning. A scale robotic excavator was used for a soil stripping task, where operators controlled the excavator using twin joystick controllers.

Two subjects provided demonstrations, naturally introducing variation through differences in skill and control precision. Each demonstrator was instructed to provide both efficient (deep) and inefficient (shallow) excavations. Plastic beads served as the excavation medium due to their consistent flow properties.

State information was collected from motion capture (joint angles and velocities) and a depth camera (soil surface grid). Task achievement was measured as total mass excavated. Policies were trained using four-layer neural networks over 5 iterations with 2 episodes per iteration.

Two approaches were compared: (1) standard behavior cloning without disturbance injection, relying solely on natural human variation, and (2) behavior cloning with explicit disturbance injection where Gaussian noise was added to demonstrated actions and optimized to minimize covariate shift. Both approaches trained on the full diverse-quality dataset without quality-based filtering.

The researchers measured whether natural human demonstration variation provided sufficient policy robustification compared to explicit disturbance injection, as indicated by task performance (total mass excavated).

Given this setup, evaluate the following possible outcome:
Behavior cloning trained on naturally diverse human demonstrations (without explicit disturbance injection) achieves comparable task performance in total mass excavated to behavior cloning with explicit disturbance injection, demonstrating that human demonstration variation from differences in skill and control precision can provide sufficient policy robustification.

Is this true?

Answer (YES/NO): NO